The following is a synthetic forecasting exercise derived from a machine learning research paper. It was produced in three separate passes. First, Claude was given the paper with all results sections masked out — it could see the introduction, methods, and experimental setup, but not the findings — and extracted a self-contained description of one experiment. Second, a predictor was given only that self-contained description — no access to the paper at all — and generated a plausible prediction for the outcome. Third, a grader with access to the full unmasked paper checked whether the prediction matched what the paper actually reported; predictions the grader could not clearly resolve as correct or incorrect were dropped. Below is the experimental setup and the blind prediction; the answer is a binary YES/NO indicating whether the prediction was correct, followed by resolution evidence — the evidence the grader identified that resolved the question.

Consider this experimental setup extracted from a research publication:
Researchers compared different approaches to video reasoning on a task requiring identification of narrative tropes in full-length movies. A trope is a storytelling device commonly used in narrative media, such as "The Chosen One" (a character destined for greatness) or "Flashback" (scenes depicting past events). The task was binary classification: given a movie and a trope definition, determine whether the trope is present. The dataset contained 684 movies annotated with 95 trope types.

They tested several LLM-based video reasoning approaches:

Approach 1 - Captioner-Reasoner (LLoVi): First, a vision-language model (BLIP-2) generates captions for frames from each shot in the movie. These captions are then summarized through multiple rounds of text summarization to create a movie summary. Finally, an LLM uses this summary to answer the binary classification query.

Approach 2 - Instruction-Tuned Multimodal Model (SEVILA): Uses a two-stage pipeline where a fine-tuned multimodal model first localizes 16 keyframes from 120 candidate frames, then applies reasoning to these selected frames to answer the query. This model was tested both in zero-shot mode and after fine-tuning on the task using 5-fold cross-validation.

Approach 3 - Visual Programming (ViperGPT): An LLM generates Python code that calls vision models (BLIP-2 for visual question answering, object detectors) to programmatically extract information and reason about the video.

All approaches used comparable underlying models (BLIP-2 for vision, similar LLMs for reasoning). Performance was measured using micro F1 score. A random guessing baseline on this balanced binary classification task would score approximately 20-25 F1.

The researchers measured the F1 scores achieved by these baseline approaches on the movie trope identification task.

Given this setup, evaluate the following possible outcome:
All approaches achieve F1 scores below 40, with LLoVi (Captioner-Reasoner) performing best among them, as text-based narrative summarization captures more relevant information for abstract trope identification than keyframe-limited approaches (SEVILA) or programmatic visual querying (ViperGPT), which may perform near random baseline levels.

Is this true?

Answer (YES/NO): NO